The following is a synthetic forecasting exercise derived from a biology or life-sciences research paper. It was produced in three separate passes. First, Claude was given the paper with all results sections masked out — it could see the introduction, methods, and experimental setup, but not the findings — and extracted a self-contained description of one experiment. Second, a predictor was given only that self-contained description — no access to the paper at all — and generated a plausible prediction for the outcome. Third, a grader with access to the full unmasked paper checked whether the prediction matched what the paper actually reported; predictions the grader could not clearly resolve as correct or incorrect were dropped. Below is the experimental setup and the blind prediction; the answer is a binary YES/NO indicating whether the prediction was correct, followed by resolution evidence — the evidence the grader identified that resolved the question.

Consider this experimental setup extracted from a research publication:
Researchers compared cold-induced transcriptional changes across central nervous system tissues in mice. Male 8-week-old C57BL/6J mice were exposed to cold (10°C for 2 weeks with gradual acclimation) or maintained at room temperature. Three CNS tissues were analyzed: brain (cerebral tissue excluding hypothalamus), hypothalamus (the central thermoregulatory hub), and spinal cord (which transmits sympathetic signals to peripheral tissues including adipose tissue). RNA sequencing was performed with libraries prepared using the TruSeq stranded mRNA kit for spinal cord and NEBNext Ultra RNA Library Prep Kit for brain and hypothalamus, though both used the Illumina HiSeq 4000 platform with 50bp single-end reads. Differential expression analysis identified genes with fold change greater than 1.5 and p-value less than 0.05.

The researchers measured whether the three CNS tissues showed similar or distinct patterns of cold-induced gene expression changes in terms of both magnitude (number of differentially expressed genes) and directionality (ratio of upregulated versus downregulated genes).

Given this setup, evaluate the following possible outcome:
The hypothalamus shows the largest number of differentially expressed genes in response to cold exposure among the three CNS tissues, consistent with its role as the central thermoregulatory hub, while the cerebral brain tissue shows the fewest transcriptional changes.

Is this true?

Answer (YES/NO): NO